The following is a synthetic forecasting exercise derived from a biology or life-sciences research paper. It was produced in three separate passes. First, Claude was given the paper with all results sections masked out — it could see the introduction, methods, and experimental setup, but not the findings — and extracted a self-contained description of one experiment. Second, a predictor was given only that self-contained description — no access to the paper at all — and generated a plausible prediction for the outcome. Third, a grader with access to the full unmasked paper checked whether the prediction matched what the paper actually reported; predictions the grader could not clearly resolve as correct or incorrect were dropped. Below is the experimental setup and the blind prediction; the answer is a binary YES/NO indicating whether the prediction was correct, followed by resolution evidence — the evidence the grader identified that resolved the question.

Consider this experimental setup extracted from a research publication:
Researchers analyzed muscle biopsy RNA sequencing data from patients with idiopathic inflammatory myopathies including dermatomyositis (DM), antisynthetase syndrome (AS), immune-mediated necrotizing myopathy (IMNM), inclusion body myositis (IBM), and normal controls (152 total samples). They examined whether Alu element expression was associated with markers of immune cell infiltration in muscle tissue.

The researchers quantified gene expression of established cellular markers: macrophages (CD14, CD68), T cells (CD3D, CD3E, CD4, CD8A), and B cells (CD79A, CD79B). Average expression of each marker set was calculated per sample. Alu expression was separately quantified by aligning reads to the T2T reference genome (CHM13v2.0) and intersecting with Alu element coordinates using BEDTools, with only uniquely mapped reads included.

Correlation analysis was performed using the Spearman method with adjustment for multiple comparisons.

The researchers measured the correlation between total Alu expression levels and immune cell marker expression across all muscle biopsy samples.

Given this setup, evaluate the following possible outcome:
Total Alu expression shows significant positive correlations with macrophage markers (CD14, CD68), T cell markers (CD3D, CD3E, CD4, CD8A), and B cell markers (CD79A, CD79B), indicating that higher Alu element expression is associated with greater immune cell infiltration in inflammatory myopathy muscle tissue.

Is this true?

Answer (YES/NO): NO